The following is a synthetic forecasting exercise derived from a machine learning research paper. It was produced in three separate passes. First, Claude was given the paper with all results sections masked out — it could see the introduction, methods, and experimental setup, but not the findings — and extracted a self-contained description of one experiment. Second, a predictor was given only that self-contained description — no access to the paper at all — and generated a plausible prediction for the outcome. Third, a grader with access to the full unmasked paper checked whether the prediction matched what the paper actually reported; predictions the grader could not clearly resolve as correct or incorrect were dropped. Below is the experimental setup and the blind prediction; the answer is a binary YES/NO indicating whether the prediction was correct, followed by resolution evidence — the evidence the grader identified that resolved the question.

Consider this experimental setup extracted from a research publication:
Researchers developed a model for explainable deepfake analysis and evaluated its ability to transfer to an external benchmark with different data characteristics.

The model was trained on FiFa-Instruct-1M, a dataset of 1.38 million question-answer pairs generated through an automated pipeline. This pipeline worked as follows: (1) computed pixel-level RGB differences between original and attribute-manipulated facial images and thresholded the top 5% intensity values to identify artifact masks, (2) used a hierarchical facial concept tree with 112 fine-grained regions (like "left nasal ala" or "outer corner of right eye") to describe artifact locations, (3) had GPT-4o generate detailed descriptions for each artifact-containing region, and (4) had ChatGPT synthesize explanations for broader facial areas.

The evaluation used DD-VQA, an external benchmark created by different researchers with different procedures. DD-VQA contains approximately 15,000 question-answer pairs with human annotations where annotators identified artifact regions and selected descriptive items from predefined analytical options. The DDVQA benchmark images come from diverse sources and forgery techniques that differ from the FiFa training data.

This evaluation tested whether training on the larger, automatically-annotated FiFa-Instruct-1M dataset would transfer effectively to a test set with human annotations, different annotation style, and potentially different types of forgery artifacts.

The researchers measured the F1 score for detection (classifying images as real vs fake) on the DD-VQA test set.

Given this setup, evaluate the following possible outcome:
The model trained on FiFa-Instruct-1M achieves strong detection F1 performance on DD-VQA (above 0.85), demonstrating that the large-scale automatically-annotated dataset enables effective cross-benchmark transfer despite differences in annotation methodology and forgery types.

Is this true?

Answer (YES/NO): YES